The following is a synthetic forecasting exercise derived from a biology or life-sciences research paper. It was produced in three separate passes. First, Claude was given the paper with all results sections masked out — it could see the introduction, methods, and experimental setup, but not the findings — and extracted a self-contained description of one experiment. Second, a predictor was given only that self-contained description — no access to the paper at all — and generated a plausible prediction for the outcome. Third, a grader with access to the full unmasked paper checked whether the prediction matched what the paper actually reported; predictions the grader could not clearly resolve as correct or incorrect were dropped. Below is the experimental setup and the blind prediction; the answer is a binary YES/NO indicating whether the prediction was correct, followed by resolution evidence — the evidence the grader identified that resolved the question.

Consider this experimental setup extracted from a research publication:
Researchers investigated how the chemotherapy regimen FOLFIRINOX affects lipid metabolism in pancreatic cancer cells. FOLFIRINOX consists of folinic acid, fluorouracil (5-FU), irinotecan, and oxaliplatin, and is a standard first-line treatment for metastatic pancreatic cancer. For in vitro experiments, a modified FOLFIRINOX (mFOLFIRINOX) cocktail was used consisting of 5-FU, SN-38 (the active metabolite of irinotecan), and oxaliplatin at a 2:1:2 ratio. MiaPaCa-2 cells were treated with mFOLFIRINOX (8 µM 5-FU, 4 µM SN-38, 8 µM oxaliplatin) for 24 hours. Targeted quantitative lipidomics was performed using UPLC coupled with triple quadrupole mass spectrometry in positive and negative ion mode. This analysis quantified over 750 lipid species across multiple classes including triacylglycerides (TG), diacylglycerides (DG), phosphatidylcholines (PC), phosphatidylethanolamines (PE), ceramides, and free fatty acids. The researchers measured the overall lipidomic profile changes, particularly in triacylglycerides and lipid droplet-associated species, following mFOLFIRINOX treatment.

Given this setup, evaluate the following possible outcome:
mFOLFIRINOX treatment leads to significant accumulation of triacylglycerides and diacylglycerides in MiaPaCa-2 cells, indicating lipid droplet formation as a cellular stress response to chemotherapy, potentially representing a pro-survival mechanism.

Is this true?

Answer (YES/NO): NO